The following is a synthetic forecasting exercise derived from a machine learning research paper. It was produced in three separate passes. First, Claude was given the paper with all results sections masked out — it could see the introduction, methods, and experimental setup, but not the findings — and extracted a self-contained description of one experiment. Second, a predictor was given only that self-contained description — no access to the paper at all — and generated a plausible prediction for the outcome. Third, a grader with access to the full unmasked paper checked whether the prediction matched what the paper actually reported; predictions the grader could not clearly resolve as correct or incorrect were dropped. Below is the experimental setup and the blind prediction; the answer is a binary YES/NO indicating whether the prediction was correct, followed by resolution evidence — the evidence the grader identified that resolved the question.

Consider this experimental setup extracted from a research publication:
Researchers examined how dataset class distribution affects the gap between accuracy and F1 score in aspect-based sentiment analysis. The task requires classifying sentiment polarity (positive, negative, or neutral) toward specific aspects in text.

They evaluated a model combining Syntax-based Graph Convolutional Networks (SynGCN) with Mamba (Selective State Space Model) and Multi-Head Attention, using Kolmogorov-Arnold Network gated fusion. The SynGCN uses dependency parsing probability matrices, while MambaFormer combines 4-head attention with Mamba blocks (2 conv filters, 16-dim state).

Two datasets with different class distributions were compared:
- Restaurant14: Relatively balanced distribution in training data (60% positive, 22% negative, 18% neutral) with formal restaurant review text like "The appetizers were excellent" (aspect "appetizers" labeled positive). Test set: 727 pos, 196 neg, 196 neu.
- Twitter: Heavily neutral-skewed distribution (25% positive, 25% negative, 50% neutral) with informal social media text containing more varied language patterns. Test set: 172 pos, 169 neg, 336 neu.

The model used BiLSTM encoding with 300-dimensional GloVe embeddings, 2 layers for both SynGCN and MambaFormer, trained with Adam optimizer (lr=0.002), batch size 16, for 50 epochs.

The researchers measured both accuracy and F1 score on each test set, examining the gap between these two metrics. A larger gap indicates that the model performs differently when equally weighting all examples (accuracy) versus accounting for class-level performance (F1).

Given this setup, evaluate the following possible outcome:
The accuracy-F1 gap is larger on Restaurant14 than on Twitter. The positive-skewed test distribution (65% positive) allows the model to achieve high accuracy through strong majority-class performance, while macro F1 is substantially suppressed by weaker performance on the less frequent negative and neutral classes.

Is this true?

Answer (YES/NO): YES